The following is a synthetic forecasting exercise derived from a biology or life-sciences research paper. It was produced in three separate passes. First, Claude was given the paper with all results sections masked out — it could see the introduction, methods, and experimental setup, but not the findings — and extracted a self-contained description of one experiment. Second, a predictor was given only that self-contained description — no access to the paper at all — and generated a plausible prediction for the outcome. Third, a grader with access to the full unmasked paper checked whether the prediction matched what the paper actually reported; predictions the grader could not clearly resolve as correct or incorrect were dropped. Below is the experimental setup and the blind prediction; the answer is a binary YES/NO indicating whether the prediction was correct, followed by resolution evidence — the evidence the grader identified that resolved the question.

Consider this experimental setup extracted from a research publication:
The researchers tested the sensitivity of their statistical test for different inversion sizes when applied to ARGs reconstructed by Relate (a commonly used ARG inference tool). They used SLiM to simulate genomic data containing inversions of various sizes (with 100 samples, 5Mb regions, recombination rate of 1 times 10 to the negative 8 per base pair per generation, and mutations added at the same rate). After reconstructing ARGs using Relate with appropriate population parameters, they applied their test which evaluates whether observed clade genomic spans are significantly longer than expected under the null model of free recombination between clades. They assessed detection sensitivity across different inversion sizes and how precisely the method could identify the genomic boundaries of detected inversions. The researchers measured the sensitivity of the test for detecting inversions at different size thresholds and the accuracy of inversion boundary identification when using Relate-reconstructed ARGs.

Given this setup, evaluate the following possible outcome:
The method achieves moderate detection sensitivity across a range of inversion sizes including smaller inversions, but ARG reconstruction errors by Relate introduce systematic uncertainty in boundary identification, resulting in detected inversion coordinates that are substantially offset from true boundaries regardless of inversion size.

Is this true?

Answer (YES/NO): NO